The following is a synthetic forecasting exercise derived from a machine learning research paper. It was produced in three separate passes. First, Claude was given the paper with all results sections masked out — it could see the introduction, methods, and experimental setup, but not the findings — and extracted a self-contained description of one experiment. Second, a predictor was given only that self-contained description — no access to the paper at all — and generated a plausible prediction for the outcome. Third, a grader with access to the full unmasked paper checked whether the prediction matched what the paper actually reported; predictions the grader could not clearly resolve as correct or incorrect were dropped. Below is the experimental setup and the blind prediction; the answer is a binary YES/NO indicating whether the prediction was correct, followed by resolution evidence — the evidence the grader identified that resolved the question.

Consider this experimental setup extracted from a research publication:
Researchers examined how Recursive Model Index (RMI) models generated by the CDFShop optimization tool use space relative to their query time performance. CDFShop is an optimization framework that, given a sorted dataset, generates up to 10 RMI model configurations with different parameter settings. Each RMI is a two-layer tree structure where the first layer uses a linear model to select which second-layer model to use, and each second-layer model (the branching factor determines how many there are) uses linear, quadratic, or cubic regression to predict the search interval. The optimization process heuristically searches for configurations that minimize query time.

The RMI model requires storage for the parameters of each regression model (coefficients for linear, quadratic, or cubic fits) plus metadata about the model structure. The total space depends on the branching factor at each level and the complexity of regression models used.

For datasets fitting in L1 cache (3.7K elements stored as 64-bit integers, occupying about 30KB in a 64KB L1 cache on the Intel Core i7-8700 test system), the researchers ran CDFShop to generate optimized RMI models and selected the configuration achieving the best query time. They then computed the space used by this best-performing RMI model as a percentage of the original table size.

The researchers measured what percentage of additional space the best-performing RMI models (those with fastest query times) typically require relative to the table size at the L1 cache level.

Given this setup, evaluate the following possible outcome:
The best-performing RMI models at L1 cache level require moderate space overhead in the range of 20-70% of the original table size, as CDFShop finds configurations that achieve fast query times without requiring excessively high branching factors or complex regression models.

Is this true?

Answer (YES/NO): NO